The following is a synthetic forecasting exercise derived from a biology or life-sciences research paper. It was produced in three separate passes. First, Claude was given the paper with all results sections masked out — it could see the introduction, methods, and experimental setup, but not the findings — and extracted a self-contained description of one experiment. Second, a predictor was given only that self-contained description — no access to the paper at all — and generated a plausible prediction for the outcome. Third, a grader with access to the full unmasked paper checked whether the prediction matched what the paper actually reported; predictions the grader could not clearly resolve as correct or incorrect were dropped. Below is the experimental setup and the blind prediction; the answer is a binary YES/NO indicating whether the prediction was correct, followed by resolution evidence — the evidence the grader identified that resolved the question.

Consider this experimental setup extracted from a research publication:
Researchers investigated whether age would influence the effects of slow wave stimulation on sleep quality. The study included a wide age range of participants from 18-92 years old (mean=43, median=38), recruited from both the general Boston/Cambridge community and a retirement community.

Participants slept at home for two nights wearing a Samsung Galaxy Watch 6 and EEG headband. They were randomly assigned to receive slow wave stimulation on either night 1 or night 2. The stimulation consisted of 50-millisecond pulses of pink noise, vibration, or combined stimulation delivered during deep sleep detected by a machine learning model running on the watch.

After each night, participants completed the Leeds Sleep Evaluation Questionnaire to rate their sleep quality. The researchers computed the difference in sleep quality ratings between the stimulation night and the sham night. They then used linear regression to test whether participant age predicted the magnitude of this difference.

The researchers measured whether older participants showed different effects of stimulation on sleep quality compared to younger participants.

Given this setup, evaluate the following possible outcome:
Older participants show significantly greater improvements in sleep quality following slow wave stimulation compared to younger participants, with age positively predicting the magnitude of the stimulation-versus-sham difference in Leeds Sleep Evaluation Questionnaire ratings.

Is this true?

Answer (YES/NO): NO